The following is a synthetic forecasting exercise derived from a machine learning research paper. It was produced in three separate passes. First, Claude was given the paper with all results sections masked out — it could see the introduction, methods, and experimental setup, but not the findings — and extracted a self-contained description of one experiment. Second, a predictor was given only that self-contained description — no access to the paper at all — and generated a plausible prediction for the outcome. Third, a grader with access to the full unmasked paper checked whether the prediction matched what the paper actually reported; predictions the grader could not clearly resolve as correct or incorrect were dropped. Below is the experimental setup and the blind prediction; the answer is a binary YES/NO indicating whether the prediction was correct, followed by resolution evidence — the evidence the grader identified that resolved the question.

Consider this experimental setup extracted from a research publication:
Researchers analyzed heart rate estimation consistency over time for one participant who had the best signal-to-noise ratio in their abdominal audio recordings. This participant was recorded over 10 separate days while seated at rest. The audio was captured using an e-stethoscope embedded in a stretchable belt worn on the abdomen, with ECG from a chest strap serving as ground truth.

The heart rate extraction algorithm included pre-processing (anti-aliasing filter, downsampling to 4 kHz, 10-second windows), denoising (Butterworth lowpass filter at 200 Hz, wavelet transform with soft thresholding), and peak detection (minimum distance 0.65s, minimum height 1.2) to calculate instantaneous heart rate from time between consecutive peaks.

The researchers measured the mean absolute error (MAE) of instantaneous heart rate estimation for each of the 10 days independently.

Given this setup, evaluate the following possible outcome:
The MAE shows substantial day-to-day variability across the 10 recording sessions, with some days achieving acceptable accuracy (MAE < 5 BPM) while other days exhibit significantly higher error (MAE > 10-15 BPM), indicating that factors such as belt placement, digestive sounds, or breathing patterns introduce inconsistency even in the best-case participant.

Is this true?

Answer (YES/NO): NO